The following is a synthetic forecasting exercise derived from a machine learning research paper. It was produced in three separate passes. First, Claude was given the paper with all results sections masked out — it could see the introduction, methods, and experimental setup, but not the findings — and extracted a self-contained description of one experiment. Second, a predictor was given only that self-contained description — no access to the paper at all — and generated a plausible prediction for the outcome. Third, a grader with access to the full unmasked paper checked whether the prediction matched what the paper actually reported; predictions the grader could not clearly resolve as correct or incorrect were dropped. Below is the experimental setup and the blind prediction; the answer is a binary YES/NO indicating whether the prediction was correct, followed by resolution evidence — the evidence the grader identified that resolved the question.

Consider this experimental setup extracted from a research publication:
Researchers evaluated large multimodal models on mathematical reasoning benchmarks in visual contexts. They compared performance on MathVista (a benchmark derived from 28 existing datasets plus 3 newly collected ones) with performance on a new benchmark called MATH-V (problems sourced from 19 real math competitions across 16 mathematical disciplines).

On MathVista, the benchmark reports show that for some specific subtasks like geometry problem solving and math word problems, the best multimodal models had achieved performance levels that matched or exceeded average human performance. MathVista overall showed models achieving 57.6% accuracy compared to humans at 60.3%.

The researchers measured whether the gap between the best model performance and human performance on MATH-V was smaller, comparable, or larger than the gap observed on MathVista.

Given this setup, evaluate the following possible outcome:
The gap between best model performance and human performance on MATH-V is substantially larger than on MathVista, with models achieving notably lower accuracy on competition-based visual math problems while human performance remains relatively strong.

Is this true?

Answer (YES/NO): YES